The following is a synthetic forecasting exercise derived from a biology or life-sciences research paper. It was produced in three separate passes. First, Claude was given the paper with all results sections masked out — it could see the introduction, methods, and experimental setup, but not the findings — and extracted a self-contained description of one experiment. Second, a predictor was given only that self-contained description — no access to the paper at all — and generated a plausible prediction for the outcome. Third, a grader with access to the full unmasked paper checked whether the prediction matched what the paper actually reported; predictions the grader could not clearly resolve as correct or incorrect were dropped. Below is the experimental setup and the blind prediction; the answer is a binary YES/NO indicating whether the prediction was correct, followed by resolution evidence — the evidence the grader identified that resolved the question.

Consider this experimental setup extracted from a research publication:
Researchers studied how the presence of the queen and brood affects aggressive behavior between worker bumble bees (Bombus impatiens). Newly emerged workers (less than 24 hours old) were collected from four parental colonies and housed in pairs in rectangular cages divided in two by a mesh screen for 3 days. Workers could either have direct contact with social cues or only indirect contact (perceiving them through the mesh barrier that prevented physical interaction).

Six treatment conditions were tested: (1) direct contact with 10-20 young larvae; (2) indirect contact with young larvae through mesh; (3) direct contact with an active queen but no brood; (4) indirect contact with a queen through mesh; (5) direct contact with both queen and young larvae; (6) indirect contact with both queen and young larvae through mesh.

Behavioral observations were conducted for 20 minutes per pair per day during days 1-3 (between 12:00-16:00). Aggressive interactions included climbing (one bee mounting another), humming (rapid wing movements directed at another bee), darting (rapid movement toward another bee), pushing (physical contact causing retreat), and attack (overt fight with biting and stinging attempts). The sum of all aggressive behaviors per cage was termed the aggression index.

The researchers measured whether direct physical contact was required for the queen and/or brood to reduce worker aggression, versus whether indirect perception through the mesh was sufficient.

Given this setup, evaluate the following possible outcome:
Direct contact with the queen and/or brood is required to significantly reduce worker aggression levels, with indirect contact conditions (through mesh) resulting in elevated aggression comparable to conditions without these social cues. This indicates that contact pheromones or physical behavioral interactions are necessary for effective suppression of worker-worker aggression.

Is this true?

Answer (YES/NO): YES